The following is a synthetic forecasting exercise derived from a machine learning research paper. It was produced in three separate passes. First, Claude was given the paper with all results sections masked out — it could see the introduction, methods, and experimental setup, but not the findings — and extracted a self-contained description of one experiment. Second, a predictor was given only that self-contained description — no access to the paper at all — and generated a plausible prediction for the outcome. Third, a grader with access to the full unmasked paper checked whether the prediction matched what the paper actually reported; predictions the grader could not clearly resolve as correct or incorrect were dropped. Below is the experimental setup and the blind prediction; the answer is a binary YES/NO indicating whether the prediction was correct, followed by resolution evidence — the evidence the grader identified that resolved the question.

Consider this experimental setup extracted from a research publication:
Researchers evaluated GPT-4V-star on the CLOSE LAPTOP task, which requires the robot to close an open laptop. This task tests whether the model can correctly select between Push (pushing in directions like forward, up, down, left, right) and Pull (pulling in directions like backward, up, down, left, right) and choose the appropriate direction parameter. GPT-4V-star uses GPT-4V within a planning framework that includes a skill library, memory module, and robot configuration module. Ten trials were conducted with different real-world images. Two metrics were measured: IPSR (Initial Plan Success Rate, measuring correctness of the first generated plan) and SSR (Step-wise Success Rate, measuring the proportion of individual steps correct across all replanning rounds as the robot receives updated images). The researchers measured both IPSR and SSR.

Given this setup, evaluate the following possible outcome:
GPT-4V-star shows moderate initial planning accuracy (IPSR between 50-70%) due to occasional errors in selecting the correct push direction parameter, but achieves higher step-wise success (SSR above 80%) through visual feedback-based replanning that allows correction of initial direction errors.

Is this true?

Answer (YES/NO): NO